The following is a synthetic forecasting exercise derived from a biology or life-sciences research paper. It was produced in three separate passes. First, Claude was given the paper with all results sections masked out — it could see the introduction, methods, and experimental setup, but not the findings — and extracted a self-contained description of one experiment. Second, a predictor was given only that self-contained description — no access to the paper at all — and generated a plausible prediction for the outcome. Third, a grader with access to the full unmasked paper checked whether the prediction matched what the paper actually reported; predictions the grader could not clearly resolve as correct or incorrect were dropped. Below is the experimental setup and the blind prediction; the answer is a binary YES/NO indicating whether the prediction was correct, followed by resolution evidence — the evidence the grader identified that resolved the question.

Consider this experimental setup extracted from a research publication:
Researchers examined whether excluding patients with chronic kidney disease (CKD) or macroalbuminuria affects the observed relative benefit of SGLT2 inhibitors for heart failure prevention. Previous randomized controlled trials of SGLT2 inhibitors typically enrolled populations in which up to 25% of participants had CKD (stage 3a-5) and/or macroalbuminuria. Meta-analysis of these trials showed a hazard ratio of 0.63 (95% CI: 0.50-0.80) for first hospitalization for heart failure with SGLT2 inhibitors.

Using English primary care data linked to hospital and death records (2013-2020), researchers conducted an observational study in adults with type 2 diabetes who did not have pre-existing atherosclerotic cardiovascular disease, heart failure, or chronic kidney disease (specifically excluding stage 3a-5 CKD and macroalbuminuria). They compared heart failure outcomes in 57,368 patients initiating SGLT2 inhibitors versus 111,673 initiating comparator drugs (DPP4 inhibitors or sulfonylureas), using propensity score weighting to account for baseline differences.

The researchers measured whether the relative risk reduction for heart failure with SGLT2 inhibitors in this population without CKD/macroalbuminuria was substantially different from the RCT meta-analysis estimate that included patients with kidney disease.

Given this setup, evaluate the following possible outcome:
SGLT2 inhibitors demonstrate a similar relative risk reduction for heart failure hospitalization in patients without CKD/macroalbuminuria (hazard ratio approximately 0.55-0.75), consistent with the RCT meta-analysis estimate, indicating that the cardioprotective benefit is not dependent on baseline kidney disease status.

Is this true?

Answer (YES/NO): YES